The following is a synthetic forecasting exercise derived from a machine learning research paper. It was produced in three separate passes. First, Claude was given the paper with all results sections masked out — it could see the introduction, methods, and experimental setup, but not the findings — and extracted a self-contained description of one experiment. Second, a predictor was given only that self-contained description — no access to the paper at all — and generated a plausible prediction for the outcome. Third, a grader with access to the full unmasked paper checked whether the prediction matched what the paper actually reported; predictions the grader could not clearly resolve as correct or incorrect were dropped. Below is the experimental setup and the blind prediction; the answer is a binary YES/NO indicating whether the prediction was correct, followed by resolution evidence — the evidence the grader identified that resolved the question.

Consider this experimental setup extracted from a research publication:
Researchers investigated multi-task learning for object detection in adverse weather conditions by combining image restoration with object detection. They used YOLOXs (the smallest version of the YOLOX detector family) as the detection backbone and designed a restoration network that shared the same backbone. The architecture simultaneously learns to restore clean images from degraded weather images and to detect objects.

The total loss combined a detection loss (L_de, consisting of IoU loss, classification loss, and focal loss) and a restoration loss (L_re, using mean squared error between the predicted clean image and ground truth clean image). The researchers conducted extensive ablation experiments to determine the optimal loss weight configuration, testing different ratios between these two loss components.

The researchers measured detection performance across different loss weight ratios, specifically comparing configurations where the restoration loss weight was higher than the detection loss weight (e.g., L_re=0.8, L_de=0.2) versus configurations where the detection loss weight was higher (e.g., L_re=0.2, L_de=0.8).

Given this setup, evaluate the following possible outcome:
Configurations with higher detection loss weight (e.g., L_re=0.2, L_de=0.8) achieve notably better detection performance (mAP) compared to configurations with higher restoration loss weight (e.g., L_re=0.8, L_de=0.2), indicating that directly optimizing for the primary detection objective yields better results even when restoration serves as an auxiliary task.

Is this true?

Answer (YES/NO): NO